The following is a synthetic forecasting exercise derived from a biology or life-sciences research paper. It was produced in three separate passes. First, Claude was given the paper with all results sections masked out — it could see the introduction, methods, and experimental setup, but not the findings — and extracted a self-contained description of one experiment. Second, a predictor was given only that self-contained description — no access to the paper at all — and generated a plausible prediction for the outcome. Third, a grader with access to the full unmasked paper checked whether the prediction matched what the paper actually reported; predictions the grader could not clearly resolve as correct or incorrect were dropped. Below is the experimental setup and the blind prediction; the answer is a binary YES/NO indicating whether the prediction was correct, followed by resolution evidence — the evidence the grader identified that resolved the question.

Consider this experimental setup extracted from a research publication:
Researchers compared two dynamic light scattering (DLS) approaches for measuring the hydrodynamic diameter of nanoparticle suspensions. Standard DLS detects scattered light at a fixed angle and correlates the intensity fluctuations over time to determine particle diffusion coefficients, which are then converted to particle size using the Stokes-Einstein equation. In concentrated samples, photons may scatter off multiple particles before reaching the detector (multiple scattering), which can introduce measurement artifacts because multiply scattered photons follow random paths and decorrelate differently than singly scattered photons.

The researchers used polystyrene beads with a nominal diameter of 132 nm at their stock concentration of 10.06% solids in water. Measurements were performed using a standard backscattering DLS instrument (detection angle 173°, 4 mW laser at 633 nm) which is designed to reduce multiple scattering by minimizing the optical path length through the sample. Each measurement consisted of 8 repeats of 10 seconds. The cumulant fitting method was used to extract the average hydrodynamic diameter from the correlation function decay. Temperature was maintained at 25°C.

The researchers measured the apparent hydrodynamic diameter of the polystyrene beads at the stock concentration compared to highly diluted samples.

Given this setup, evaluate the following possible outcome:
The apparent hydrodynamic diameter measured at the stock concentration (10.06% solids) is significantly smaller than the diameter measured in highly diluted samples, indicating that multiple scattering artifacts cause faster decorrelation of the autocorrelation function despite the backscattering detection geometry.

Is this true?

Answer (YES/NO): YES